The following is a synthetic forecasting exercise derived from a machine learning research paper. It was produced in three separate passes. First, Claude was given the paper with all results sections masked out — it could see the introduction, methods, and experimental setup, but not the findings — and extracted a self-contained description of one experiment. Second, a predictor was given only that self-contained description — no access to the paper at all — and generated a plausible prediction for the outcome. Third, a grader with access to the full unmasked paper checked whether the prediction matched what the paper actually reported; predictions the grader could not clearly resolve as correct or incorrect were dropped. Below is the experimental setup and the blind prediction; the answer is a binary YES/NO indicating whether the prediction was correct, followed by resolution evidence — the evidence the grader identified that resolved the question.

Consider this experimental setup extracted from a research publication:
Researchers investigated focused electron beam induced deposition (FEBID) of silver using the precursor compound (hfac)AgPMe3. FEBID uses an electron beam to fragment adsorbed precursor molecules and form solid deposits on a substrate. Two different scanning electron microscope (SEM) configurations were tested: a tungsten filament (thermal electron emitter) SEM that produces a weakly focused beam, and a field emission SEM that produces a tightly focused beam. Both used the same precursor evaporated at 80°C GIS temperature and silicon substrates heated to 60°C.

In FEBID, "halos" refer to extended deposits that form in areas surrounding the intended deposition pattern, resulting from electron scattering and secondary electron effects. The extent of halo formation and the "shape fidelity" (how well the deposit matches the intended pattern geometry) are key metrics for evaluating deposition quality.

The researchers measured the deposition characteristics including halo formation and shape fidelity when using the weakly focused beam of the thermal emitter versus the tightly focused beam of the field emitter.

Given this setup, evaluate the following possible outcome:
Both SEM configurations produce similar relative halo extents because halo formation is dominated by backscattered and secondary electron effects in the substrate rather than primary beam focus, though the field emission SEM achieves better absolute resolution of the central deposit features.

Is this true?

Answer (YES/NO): NO